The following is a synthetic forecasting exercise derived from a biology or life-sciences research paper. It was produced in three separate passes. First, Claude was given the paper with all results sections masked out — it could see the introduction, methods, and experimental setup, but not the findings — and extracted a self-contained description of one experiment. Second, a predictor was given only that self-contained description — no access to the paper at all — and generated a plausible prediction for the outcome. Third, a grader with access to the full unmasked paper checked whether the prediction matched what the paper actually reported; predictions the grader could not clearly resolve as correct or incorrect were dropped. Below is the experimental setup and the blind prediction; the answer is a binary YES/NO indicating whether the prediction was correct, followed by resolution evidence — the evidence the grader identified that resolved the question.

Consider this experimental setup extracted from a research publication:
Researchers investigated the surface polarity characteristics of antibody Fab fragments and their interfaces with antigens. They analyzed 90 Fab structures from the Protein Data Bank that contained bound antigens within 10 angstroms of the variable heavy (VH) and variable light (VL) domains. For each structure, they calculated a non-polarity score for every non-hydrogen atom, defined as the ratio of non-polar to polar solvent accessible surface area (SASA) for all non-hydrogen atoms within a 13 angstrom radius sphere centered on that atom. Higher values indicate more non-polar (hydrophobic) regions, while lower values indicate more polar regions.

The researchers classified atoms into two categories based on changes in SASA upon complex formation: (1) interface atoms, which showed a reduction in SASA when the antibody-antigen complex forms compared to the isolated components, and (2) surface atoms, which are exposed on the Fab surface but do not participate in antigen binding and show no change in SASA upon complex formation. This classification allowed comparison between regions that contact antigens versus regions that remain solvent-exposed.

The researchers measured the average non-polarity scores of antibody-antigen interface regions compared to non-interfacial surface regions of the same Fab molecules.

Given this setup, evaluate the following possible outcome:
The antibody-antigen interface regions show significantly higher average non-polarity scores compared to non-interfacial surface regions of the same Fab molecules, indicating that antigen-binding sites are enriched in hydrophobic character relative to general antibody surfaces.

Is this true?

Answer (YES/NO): NO